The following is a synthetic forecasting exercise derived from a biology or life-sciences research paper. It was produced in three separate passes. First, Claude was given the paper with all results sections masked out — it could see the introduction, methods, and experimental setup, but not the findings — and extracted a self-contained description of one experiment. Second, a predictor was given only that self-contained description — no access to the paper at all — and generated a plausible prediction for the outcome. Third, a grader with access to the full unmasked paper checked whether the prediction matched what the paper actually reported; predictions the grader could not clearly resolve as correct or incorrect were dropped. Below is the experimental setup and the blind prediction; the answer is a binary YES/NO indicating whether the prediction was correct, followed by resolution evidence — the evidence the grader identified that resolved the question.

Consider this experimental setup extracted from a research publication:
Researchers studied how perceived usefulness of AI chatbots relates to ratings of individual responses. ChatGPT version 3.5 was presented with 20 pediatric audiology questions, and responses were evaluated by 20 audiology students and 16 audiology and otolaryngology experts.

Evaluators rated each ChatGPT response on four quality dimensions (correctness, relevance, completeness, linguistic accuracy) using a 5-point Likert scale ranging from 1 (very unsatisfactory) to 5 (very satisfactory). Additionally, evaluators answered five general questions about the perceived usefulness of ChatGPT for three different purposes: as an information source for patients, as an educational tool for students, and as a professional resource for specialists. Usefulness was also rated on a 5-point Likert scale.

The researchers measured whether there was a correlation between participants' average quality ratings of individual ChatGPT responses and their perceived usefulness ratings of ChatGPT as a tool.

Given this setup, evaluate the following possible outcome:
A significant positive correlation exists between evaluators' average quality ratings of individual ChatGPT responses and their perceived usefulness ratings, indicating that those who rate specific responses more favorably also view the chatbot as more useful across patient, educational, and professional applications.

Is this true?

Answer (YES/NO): NO